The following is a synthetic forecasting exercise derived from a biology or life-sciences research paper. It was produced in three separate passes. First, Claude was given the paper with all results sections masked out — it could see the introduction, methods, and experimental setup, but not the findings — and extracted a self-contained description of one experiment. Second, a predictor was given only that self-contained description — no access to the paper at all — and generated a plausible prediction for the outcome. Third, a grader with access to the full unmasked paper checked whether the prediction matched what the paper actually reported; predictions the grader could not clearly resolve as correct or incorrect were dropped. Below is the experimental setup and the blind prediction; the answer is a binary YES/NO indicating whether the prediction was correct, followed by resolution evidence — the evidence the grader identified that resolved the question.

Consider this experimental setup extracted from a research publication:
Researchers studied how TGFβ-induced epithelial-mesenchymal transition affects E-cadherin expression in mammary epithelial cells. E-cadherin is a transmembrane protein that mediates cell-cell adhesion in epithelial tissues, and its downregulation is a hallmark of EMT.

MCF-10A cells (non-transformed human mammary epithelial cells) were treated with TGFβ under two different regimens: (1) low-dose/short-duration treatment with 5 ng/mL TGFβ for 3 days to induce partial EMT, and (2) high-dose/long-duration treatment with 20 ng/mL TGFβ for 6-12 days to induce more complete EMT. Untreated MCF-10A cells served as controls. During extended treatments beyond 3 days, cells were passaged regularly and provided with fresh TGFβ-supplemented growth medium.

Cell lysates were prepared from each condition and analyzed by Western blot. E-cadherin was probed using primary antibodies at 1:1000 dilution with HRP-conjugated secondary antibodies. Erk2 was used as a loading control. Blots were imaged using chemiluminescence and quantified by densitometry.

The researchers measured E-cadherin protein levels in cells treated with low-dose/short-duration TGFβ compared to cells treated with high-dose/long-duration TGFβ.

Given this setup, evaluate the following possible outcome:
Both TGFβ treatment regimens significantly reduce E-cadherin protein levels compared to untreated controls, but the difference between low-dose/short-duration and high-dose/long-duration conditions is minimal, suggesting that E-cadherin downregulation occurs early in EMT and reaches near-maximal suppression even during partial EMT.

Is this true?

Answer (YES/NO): NO